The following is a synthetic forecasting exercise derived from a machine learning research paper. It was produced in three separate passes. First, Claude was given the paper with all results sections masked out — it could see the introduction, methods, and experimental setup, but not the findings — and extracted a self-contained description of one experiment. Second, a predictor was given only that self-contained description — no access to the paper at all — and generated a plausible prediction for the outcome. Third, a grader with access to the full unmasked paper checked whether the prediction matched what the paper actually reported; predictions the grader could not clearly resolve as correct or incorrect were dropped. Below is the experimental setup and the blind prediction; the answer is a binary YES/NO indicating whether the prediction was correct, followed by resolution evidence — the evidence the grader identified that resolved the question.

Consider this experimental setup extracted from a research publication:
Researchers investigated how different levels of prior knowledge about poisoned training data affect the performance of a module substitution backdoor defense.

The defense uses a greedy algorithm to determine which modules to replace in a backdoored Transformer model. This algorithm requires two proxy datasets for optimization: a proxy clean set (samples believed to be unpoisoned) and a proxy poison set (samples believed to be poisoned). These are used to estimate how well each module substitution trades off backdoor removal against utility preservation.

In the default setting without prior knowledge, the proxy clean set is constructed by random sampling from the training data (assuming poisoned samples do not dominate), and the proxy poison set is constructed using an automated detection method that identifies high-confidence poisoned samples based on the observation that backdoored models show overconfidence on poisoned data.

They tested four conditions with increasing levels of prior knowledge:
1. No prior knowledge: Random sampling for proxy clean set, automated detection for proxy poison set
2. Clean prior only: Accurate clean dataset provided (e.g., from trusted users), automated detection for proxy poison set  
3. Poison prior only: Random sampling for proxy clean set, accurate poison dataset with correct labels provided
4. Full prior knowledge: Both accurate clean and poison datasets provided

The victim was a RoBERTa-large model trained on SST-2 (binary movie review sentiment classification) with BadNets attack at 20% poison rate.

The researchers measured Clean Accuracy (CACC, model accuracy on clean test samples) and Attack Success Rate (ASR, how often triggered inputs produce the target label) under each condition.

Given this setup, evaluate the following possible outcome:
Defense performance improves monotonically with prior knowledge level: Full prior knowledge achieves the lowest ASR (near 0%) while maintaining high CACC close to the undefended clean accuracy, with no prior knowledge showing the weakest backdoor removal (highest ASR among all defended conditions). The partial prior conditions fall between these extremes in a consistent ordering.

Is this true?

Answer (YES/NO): NO